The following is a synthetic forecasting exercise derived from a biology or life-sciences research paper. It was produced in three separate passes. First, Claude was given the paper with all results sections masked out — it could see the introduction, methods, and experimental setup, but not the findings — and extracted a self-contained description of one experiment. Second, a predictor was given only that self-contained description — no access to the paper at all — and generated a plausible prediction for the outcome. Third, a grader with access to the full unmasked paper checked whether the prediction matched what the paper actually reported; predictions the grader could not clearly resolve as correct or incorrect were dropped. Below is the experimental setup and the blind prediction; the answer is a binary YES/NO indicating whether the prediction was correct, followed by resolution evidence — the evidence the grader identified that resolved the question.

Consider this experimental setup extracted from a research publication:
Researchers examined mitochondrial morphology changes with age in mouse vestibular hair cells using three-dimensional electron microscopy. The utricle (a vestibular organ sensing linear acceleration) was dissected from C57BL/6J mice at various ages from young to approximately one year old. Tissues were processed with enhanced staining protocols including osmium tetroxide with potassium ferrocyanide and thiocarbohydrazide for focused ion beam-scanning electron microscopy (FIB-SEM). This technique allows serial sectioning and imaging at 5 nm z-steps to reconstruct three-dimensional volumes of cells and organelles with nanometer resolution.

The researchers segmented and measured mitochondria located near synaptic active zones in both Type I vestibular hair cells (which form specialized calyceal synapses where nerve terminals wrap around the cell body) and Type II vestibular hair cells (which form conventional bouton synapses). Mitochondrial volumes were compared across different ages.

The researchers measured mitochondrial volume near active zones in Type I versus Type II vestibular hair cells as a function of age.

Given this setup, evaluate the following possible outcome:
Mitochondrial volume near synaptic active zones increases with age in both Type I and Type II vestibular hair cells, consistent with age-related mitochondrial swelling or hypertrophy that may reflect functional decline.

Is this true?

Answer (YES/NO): NO